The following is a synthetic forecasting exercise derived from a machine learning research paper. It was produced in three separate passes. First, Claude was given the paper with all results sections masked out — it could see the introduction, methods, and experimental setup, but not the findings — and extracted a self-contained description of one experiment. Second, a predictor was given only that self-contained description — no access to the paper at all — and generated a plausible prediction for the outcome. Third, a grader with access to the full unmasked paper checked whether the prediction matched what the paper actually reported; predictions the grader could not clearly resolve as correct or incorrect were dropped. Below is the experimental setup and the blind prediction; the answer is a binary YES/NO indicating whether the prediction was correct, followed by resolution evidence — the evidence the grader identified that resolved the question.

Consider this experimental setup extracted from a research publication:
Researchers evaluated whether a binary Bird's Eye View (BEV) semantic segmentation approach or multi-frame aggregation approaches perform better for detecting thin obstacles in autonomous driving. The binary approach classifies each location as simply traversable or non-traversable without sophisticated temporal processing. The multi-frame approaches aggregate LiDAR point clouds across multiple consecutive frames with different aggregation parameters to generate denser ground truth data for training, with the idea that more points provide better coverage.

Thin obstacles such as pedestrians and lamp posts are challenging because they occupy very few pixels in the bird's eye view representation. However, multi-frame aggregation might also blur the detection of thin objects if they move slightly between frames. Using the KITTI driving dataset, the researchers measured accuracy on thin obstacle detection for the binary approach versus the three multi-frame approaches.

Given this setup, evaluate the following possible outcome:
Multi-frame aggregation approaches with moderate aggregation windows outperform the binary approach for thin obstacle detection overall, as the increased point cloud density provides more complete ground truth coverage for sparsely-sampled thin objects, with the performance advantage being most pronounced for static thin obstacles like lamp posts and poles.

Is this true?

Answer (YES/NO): NO